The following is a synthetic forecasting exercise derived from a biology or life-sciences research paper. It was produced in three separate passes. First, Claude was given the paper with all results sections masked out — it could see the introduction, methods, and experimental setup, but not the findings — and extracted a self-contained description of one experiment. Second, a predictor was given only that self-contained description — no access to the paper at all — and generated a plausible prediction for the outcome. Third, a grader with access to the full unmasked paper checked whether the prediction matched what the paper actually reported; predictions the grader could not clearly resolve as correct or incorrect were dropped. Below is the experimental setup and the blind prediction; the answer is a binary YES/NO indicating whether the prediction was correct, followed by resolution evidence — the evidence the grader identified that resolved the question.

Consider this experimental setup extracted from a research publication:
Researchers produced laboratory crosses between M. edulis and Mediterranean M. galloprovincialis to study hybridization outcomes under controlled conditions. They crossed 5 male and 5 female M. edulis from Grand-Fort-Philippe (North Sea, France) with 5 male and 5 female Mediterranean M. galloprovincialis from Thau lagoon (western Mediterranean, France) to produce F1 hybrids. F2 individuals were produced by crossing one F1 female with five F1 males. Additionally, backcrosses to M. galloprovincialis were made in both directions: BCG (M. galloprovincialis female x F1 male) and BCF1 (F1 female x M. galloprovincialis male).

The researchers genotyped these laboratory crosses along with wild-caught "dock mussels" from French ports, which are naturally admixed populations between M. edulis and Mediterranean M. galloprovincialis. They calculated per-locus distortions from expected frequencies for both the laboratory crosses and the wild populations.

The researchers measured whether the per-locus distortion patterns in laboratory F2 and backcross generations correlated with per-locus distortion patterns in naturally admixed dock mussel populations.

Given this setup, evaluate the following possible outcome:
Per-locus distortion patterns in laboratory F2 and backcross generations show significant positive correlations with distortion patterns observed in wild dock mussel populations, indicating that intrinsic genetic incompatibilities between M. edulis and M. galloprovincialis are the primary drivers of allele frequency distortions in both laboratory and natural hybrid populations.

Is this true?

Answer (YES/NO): NO